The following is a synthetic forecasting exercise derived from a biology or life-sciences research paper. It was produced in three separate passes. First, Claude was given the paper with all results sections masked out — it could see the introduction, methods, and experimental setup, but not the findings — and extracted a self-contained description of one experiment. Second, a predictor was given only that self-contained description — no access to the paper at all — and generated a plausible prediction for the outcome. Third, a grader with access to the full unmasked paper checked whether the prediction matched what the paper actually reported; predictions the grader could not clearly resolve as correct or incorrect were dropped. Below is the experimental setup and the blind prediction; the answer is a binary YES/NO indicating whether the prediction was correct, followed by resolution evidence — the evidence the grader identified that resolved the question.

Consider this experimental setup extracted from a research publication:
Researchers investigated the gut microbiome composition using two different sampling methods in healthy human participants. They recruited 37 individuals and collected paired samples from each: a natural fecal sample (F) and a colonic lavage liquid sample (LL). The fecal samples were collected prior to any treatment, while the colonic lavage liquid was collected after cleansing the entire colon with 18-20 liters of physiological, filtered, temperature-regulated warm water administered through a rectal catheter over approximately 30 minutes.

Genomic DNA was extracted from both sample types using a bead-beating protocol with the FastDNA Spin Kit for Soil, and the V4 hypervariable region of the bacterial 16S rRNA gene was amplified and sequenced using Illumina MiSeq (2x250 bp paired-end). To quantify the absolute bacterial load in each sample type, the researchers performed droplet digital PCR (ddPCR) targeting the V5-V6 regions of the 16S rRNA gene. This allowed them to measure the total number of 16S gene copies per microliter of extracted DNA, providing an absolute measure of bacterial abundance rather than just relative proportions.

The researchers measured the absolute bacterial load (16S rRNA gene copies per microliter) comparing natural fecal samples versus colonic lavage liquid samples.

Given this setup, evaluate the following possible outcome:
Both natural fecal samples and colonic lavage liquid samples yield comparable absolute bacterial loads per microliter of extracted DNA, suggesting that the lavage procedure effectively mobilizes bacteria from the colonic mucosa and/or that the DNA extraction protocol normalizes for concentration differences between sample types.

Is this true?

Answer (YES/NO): YES